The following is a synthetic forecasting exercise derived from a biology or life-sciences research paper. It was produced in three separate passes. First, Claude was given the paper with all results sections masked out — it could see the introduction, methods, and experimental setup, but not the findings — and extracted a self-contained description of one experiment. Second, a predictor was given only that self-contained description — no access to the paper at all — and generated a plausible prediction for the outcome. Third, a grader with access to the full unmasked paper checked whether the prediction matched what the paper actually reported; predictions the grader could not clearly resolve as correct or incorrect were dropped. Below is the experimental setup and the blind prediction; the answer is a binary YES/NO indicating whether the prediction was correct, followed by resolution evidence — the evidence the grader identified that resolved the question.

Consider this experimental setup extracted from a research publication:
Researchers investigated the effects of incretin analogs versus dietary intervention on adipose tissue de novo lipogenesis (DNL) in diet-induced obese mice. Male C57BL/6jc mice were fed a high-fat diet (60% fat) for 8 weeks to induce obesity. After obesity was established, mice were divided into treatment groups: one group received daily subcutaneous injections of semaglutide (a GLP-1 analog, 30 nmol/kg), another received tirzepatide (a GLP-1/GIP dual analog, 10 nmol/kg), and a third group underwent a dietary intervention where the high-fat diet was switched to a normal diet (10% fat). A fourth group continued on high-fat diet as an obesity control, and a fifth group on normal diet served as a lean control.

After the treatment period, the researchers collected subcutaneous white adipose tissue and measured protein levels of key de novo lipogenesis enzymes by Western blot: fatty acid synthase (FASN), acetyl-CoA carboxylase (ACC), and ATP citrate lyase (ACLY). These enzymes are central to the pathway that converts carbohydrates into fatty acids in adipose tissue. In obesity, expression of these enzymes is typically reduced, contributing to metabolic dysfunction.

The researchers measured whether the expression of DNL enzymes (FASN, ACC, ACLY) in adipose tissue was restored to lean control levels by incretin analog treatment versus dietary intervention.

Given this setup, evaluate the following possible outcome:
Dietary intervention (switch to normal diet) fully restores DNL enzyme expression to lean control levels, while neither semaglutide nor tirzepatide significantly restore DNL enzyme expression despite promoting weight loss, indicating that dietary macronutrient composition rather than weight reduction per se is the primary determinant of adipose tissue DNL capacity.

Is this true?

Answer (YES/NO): YES